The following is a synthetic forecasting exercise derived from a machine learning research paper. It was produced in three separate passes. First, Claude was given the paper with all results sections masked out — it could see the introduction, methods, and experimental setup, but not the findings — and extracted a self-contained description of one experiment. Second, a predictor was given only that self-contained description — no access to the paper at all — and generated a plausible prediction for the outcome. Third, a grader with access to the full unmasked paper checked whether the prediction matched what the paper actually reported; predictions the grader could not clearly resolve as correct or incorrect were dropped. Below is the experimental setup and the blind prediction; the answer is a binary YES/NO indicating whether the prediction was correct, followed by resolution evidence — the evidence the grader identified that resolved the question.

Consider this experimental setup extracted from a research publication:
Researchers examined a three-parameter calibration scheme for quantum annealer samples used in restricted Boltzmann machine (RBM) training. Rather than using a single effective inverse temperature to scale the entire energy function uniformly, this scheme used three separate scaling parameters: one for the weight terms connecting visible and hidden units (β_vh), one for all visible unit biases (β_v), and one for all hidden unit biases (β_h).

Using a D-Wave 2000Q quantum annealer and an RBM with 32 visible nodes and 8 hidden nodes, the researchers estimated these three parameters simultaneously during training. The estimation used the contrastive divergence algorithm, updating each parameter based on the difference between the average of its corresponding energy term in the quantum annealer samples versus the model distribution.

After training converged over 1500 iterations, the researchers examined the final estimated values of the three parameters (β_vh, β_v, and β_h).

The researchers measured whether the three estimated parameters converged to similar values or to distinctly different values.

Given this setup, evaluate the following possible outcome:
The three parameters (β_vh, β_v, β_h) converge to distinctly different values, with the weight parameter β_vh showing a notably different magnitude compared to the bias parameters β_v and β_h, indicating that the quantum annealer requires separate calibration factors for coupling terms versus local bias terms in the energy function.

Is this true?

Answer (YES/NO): NO